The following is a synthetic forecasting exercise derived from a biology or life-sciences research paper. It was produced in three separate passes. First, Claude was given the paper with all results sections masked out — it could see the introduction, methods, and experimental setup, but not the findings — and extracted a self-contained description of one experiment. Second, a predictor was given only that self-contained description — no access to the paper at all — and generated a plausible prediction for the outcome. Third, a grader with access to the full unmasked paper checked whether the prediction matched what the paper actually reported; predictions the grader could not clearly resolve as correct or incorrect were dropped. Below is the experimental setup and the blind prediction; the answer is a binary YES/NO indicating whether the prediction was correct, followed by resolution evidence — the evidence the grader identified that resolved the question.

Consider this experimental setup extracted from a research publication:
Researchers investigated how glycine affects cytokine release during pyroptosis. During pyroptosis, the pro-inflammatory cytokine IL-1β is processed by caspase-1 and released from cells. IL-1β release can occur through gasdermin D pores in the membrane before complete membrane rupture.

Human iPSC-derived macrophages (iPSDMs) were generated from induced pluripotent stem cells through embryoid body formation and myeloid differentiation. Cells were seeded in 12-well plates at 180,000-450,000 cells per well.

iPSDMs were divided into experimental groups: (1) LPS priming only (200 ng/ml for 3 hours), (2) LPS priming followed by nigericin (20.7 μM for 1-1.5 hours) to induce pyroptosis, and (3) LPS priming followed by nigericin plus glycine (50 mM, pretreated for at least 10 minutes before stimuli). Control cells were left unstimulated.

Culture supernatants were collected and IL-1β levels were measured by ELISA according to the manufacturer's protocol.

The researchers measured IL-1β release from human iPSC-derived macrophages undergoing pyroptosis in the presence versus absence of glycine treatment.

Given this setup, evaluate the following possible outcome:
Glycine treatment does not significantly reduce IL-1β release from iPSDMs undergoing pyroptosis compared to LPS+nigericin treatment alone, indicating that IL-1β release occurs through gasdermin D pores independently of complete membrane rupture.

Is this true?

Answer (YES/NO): YES